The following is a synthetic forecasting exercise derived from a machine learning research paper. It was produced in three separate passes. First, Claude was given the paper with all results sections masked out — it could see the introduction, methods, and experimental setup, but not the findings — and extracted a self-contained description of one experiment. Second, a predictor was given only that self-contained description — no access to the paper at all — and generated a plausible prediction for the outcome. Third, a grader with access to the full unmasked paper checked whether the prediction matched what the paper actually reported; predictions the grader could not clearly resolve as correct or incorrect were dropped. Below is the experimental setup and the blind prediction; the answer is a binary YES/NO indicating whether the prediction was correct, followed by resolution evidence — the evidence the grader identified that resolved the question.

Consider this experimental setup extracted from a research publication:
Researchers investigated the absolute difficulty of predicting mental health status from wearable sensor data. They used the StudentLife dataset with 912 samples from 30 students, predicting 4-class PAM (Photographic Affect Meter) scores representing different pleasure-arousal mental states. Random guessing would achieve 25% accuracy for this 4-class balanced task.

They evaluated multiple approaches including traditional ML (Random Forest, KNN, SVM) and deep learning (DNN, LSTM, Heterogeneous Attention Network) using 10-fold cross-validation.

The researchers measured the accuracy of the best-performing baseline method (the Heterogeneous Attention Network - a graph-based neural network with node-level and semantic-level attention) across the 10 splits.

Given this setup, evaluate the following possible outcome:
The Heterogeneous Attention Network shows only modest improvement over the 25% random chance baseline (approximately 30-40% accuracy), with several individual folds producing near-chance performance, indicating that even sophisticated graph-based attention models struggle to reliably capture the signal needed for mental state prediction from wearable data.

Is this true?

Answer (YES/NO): NO